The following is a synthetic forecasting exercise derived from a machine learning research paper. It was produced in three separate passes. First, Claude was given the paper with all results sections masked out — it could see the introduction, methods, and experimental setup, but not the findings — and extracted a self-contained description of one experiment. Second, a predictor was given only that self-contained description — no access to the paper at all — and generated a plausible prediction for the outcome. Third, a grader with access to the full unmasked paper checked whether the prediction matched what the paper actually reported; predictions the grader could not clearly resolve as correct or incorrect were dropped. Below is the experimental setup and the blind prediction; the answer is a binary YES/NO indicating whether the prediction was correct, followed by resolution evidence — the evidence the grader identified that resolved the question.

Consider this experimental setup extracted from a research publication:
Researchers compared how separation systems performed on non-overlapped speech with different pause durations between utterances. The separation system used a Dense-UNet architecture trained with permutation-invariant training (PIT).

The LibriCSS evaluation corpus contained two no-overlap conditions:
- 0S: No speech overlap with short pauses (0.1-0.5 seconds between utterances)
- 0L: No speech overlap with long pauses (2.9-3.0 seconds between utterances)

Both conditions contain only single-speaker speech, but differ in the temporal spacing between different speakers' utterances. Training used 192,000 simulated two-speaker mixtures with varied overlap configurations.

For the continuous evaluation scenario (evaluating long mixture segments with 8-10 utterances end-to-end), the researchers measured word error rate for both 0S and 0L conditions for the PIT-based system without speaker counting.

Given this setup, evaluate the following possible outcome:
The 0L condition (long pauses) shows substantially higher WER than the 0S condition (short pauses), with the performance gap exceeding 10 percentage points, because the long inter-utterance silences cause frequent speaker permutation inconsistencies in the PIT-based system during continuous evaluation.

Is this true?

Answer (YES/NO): NO